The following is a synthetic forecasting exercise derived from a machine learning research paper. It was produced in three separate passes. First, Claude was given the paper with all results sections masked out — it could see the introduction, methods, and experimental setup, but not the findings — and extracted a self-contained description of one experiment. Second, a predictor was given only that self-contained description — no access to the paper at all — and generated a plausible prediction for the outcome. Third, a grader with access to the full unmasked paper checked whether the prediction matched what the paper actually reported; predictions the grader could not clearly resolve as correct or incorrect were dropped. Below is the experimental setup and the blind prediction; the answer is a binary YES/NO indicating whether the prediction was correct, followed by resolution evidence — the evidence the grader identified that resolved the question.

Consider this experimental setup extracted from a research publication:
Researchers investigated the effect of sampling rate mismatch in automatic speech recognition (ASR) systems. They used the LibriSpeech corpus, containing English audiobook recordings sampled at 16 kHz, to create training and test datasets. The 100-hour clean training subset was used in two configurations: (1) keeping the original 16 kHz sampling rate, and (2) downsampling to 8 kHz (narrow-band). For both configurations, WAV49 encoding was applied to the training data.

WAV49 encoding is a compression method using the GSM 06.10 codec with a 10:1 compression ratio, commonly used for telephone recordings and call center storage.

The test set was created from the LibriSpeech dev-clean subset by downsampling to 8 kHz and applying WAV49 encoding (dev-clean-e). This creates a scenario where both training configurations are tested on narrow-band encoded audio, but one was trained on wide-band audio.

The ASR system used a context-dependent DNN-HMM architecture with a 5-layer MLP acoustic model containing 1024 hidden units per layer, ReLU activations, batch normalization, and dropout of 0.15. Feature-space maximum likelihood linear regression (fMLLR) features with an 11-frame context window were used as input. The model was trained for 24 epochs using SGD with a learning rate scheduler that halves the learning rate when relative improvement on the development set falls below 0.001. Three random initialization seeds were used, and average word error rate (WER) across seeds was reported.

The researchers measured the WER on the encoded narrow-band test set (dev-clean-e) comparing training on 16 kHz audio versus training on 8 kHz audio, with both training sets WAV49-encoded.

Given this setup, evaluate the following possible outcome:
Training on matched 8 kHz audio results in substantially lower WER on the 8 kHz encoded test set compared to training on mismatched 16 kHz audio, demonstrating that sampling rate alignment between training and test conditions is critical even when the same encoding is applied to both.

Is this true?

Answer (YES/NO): NO